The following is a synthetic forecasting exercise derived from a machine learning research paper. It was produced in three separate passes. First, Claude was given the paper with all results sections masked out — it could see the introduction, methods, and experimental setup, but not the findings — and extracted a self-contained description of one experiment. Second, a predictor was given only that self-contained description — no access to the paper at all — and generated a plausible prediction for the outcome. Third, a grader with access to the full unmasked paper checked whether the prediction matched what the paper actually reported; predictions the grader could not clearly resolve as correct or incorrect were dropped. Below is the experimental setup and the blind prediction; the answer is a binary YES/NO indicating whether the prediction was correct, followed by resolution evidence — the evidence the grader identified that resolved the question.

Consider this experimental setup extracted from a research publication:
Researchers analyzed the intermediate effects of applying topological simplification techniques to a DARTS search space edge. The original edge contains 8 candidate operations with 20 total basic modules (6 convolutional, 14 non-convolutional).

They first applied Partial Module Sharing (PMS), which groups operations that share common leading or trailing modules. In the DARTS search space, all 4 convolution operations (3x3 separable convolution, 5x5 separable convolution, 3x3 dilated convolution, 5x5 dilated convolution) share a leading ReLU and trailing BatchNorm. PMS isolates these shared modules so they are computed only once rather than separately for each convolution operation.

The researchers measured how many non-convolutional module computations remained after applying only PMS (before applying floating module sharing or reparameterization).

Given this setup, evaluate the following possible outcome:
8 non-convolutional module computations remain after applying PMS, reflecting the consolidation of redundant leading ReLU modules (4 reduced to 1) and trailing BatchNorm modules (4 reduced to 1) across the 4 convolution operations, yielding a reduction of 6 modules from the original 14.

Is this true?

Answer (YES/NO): YES